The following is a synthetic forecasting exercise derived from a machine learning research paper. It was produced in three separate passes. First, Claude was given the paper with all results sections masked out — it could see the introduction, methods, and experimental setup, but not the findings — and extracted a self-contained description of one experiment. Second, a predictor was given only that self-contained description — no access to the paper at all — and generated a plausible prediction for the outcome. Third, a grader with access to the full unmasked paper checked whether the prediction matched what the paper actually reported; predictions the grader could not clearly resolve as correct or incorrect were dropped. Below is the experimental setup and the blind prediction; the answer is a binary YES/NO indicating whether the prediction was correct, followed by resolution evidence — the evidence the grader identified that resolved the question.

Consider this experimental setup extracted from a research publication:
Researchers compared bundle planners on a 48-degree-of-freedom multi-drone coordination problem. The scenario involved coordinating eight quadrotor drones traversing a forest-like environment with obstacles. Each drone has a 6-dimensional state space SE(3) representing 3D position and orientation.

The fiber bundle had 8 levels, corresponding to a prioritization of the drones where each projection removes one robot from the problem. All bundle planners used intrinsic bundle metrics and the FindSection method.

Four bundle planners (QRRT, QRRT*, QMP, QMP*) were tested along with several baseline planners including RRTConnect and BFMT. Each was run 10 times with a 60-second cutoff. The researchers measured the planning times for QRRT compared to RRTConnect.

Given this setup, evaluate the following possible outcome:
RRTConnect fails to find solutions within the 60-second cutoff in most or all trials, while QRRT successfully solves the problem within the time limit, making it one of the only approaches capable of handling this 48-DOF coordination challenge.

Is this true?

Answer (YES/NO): NO